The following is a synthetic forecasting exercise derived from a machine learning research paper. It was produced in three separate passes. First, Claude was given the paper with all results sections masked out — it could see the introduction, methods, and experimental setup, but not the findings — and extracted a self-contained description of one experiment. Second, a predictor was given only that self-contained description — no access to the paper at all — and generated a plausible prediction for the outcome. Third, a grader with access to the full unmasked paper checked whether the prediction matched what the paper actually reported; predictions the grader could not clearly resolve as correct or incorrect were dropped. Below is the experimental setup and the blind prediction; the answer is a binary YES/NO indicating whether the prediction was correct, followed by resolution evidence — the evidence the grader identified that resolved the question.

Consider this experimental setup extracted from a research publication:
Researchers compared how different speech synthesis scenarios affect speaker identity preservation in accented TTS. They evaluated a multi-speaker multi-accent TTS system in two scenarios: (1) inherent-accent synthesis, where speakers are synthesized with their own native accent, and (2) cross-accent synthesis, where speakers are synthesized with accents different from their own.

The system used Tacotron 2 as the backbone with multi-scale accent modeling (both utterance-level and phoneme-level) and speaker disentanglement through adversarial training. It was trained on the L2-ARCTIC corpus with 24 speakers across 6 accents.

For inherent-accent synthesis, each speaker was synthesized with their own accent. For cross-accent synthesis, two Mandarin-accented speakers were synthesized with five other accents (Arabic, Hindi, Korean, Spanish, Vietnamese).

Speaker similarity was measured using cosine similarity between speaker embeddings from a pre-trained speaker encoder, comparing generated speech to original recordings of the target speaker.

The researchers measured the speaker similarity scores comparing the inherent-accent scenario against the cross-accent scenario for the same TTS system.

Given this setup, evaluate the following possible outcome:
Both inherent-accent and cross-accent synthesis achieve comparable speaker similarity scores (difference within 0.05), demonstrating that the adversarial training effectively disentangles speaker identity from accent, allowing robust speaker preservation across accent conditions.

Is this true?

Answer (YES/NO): NO